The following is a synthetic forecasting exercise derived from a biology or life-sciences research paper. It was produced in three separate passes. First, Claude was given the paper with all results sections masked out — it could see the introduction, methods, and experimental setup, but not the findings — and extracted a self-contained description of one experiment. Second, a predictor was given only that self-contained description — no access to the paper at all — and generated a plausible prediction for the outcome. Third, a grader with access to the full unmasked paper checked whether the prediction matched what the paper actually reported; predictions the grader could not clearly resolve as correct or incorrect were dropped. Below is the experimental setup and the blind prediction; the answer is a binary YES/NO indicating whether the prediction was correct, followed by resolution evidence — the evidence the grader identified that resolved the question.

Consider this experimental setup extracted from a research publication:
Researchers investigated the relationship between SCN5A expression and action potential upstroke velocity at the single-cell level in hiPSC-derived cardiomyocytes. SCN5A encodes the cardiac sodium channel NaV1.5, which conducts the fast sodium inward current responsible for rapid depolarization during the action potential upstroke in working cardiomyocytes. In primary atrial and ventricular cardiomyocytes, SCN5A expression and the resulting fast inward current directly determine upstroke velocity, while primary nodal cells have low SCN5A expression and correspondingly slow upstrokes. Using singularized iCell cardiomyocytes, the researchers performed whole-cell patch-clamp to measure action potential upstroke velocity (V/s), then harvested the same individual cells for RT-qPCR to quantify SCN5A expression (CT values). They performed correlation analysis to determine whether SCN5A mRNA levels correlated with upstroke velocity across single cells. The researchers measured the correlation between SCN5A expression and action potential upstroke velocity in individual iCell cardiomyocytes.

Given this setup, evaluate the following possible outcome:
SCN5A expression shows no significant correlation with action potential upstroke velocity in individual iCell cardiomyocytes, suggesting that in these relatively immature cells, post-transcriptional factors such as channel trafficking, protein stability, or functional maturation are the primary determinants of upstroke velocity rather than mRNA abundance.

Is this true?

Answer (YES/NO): NO